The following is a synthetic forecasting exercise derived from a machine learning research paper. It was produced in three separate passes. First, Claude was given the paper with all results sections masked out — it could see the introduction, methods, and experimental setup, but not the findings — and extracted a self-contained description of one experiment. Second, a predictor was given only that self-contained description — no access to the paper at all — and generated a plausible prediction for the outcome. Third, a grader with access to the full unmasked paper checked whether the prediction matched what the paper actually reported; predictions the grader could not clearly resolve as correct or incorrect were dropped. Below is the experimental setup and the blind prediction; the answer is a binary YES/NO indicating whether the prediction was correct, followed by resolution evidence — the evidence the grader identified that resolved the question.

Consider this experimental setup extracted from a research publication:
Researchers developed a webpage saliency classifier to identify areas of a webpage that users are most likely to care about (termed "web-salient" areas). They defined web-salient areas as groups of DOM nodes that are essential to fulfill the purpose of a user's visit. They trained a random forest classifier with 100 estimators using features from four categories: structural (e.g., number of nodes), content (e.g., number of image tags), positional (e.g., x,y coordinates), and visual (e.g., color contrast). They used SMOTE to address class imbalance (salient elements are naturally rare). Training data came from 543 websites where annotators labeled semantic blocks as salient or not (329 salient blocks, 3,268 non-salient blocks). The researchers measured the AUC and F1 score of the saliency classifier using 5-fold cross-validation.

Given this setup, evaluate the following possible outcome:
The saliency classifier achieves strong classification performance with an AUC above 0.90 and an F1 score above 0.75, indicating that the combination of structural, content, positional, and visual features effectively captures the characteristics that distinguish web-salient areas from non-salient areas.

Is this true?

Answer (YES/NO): NO